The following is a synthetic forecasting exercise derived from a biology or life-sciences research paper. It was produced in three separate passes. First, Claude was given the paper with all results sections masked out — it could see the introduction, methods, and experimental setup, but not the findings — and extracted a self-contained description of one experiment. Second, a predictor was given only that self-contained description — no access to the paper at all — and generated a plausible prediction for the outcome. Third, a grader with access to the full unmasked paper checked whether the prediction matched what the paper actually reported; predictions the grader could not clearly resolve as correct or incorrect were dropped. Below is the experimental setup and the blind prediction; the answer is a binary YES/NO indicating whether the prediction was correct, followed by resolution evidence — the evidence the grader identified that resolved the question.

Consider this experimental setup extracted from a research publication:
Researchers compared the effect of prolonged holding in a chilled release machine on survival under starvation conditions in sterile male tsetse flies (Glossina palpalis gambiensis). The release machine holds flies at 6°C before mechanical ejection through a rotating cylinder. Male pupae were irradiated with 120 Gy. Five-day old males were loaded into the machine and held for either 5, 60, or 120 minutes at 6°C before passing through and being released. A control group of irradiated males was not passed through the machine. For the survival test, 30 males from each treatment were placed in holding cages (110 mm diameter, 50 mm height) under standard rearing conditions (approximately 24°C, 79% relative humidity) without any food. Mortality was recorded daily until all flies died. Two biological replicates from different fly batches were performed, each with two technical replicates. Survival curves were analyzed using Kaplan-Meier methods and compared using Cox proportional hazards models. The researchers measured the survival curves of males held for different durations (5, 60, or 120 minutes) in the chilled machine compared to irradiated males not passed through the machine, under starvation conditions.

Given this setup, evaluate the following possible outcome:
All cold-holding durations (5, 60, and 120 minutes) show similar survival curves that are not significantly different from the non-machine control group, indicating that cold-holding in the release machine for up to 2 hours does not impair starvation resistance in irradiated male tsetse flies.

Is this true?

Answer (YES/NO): NO